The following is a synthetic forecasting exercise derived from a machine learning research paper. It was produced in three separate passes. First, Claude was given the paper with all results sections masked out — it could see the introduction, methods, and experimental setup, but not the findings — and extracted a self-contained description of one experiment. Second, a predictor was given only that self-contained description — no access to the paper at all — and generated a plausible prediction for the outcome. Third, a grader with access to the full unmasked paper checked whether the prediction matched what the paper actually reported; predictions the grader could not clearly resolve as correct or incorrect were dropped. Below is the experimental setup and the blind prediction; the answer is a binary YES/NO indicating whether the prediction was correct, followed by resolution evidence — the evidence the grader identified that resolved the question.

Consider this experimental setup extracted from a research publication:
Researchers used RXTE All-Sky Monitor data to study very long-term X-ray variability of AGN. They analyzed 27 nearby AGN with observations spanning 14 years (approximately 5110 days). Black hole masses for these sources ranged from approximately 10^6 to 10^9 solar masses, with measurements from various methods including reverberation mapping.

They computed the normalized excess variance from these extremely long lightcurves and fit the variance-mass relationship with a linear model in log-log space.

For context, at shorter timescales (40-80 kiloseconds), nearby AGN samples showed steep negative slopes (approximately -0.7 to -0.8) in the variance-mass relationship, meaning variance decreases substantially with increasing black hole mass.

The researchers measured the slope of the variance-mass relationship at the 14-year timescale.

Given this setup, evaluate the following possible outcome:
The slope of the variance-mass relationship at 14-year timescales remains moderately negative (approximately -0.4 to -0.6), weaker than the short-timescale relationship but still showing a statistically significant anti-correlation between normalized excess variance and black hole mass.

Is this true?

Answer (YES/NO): NO